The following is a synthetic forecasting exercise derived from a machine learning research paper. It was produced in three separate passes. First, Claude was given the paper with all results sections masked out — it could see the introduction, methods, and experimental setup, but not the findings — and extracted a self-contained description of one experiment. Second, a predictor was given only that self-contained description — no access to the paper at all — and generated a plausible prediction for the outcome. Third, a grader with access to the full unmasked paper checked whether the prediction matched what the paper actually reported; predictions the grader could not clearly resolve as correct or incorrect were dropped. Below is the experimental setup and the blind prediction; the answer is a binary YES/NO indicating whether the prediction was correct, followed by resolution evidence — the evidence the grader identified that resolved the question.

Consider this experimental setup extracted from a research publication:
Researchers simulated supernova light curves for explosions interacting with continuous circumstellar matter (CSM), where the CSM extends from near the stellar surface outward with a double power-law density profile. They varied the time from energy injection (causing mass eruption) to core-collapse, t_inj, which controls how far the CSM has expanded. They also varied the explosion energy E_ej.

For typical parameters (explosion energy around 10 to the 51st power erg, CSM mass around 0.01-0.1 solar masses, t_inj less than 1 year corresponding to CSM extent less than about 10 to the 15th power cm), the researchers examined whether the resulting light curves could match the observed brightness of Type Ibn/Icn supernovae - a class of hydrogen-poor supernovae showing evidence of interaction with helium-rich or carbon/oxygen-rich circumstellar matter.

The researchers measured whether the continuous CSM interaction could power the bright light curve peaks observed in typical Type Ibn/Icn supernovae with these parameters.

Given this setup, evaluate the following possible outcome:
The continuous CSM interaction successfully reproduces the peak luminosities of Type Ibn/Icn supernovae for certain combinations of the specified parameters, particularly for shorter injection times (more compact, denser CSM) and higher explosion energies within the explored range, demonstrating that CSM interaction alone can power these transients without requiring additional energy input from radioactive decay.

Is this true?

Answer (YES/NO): YES